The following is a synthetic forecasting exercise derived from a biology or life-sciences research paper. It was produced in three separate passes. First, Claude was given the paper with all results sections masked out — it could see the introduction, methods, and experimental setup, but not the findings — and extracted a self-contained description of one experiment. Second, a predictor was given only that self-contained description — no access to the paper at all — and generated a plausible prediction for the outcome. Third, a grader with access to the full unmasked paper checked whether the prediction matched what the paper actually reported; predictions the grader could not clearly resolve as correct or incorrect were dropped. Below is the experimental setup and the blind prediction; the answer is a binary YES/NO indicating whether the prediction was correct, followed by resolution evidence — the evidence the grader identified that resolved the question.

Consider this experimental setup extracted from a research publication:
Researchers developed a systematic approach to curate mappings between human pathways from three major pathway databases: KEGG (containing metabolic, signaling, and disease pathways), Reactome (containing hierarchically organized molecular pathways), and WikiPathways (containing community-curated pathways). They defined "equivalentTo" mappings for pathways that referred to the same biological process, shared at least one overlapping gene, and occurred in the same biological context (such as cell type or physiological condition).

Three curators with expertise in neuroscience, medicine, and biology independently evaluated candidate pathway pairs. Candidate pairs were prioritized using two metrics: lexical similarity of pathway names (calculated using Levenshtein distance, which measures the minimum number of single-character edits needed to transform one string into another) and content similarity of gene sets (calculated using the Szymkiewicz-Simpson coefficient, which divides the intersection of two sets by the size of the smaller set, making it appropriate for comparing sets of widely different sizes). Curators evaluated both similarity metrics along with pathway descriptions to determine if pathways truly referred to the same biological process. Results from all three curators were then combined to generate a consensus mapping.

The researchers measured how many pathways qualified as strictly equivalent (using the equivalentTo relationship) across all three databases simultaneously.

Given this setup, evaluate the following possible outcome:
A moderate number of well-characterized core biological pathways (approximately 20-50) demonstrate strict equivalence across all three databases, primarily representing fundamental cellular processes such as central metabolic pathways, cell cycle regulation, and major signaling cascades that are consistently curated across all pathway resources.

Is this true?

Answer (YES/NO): YES